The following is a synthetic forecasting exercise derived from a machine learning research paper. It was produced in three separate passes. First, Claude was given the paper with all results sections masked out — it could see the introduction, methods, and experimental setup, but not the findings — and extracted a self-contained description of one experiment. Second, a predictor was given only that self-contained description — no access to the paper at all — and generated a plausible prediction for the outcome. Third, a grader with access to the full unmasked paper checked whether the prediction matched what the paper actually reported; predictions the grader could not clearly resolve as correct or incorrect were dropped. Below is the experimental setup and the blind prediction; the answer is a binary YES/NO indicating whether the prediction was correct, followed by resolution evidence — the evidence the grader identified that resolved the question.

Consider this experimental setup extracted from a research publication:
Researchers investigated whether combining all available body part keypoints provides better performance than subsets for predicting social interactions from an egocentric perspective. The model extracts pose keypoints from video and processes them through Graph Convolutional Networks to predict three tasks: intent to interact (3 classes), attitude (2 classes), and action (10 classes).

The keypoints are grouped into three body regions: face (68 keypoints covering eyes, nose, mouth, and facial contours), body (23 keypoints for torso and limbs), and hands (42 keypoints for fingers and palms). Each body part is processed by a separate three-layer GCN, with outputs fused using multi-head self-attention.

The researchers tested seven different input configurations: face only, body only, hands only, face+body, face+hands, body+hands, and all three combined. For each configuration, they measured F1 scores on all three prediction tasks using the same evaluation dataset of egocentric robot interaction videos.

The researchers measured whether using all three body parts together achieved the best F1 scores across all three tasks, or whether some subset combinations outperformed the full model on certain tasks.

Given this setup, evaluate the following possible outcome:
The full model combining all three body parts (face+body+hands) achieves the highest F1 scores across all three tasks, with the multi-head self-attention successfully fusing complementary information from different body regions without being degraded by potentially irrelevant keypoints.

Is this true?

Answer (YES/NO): YES